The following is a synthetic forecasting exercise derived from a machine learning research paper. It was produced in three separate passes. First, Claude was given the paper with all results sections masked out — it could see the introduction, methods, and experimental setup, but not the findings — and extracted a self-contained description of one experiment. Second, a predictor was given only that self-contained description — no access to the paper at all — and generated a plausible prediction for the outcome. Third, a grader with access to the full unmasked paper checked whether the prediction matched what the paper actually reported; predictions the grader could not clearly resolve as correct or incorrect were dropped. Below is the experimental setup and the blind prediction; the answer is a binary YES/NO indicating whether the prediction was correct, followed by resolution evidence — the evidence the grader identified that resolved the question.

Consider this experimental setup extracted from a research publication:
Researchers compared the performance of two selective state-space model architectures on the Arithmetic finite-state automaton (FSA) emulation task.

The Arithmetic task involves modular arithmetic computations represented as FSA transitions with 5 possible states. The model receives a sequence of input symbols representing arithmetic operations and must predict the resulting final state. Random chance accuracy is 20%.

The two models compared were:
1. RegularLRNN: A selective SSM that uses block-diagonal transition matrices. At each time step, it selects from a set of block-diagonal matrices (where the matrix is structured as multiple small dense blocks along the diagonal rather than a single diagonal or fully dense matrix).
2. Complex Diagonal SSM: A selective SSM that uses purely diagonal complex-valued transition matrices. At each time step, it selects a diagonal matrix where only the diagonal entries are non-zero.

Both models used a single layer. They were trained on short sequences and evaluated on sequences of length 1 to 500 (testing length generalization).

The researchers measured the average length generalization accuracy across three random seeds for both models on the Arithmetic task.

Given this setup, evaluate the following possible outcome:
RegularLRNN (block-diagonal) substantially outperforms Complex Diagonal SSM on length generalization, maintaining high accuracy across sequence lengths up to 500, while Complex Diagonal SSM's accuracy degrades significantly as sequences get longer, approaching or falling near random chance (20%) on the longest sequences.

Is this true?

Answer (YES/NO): NO